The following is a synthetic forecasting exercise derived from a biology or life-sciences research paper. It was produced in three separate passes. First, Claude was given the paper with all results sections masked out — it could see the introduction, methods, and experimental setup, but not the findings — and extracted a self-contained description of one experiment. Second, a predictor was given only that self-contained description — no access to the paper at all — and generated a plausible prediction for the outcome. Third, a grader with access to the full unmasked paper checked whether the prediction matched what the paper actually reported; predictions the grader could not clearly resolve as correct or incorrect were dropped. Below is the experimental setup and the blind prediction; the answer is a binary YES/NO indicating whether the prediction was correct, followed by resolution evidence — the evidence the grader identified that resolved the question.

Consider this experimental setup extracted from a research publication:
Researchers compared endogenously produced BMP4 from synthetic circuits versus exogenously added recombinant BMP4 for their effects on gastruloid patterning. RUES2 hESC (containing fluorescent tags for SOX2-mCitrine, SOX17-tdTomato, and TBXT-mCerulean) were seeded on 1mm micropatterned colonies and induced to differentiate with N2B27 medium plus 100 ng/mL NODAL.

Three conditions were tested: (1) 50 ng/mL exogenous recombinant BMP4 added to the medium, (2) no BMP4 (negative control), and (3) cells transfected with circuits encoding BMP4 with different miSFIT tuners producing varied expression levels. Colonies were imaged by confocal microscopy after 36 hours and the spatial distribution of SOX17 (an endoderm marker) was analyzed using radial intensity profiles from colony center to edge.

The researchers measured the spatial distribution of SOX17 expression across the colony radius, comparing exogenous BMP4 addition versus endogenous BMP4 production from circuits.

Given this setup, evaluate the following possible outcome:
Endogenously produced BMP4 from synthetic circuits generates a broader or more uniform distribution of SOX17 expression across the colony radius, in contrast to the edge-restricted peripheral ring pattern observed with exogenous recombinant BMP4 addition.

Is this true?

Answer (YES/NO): NO